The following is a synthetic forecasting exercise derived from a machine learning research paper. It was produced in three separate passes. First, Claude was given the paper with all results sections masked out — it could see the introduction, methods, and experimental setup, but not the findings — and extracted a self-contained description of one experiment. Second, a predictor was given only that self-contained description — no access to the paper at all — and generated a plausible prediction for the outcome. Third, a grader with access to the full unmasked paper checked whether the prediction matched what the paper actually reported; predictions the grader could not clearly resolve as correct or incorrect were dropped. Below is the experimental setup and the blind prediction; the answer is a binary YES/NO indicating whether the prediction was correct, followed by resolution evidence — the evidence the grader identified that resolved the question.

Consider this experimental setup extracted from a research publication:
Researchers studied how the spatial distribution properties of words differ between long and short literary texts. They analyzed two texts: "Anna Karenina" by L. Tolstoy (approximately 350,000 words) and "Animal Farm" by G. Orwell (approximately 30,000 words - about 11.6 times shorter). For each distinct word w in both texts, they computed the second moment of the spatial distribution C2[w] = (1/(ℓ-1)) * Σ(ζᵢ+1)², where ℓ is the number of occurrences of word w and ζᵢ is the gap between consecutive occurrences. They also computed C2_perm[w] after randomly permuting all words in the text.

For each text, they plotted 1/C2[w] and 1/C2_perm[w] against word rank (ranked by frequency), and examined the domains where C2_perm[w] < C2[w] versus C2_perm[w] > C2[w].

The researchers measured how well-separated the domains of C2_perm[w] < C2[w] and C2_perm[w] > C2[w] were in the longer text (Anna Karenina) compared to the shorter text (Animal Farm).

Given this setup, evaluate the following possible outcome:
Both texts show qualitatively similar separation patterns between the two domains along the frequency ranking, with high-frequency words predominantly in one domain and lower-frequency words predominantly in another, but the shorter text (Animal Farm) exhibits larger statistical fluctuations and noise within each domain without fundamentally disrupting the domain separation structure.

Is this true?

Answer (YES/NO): NO